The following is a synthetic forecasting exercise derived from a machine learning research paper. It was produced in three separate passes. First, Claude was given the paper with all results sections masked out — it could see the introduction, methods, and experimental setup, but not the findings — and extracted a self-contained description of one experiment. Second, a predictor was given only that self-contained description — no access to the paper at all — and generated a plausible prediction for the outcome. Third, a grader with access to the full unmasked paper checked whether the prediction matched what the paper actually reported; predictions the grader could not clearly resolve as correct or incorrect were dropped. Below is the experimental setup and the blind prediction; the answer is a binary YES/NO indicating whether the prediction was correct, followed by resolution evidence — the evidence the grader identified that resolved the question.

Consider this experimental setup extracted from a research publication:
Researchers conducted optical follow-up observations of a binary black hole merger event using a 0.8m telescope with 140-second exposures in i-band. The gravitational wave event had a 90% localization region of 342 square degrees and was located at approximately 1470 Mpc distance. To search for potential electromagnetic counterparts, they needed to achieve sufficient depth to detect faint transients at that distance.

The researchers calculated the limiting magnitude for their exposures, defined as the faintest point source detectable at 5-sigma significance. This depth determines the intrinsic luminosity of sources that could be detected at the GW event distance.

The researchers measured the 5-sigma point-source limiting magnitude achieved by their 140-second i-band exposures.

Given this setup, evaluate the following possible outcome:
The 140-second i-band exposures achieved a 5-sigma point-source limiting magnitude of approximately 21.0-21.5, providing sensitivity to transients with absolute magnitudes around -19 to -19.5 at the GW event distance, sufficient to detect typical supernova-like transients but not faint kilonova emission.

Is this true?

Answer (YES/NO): YES